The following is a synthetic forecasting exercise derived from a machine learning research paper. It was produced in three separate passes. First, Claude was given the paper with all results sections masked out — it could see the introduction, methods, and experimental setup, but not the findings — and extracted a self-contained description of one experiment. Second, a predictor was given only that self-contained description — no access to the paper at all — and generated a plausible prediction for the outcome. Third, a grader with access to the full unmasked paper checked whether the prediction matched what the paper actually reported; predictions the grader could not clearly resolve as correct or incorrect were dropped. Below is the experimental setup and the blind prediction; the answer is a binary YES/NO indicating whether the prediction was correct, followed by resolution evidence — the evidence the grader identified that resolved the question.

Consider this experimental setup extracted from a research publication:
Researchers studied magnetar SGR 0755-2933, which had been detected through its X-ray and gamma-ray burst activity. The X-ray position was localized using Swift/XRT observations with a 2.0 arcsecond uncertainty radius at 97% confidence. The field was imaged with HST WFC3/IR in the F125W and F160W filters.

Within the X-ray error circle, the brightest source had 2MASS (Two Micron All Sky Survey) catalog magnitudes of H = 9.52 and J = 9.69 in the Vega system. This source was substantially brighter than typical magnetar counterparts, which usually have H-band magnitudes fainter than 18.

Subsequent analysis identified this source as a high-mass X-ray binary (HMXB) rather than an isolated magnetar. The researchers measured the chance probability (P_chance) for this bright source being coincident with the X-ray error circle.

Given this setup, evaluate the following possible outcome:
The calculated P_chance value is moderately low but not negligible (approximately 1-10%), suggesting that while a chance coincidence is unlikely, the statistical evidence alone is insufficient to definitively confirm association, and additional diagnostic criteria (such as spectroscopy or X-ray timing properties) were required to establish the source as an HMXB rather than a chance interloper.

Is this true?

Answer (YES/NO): NO